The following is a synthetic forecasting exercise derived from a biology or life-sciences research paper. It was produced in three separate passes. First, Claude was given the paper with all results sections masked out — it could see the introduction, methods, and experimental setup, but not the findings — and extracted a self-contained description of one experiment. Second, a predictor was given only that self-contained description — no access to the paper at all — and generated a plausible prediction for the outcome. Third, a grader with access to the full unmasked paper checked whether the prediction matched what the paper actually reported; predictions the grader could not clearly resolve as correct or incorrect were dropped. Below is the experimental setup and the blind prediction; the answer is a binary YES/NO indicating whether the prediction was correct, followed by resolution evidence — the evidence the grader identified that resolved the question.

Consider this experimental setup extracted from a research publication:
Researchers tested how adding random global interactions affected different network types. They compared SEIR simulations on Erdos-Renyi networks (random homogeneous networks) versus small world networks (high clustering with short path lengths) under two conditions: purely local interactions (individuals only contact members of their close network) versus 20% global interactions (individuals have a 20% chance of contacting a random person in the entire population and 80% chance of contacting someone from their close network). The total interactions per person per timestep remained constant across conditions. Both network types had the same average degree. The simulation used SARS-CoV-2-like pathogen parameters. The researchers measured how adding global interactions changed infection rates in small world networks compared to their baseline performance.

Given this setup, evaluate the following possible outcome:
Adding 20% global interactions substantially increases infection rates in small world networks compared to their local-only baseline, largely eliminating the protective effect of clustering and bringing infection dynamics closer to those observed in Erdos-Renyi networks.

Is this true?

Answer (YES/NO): YES